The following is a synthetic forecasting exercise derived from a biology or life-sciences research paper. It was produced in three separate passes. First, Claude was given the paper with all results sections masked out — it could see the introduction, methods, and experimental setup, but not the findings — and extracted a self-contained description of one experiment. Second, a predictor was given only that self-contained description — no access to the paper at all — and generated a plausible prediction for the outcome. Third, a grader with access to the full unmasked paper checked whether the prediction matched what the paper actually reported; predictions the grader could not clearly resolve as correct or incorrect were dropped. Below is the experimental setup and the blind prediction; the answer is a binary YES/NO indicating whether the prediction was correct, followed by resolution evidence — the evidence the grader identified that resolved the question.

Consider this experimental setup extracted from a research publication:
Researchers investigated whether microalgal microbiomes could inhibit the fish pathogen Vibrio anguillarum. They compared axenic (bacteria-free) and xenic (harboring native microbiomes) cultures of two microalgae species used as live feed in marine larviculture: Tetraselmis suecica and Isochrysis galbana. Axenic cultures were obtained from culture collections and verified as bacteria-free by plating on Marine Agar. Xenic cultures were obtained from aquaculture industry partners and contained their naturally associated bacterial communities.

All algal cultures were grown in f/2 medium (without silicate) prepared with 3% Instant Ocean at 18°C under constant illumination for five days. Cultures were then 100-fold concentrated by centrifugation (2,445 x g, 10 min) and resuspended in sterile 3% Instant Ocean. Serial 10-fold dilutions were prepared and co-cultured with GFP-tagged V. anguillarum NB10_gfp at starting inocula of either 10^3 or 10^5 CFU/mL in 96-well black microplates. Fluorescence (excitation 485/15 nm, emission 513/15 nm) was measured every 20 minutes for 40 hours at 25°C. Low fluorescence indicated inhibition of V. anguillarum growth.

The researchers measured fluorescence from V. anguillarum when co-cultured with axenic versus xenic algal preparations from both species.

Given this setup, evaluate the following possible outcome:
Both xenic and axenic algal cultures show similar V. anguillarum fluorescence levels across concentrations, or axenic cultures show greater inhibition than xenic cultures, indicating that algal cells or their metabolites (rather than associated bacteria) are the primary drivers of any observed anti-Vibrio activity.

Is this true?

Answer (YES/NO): NO